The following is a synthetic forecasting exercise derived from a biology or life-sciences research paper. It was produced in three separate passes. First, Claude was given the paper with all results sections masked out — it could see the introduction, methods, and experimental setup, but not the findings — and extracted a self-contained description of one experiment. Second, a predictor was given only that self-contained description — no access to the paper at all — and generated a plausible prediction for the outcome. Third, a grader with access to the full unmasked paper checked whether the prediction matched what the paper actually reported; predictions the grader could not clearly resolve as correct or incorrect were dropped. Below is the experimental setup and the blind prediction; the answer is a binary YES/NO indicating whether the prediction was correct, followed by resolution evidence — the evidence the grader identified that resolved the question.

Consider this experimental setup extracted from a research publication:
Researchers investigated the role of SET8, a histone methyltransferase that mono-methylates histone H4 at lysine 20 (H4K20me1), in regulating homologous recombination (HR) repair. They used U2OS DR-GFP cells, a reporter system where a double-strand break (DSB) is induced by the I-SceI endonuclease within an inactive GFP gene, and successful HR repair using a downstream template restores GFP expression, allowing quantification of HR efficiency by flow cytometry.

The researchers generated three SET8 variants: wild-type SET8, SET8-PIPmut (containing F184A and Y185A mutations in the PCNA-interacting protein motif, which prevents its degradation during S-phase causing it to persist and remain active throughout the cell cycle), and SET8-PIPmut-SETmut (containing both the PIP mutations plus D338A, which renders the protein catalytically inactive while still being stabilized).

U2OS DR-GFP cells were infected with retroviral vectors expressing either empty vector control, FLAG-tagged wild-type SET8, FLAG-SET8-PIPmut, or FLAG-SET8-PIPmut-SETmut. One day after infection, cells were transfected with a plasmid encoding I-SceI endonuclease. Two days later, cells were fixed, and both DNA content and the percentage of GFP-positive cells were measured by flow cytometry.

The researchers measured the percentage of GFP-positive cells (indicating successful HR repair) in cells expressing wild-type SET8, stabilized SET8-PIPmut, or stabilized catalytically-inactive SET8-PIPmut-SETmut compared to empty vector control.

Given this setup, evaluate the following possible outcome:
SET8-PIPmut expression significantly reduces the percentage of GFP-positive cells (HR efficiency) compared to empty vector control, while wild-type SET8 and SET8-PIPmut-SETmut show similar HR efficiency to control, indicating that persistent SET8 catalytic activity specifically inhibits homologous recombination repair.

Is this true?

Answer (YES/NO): NO